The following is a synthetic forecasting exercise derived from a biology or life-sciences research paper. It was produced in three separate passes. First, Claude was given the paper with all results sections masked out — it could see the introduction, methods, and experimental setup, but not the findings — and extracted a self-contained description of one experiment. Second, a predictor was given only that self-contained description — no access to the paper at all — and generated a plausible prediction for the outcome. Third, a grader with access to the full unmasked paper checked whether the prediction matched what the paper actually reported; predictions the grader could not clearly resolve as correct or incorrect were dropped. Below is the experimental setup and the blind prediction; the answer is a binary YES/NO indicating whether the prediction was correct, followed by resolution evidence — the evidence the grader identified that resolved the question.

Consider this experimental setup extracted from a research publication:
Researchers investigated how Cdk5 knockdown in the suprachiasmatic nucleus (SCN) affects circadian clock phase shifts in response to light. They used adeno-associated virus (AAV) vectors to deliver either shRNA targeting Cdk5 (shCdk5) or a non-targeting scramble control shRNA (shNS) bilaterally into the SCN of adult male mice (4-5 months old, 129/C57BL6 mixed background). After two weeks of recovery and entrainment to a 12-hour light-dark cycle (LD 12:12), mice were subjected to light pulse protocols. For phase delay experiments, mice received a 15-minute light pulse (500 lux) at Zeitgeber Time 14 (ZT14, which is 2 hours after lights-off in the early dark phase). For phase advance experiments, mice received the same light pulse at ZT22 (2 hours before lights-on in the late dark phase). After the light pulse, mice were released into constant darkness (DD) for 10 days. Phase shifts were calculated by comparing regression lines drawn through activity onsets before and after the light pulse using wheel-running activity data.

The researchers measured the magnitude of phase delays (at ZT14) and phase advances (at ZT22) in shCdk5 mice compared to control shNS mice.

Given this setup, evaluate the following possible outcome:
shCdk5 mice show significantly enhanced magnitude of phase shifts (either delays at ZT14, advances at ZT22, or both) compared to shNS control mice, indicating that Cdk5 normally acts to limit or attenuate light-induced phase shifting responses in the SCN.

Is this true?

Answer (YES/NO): NO